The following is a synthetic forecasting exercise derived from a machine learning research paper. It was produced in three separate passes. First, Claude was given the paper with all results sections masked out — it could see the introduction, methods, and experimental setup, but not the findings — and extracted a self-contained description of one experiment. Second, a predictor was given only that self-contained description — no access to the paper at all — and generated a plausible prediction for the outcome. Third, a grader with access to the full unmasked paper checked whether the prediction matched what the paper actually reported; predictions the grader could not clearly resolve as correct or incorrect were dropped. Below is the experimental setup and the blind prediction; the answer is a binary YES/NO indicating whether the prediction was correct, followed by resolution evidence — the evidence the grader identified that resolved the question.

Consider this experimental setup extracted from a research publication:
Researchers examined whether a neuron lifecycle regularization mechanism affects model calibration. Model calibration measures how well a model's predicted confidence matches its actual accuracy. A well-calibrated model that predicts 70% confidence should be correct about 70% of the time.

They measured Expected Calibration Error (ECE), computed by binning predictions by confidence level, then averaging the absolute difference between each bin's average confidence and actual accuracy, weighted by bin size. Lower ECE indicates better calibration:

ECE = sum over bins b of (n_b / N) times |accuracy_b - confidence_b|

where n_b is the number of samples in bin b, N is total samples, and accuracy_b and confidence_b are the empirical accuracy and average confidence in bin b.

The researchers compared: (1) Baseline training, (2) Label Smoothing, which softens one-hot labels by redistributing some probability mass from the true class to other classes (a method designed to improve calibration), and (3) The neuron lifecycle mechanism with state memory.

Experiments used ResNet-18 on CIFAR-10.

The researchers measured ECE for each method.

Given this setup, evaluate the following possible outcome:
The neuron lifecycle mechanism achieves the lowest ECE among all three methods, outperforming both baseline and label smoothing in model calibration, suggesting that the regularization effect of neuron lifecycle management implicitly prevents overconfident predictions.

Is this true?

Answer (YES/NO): NO